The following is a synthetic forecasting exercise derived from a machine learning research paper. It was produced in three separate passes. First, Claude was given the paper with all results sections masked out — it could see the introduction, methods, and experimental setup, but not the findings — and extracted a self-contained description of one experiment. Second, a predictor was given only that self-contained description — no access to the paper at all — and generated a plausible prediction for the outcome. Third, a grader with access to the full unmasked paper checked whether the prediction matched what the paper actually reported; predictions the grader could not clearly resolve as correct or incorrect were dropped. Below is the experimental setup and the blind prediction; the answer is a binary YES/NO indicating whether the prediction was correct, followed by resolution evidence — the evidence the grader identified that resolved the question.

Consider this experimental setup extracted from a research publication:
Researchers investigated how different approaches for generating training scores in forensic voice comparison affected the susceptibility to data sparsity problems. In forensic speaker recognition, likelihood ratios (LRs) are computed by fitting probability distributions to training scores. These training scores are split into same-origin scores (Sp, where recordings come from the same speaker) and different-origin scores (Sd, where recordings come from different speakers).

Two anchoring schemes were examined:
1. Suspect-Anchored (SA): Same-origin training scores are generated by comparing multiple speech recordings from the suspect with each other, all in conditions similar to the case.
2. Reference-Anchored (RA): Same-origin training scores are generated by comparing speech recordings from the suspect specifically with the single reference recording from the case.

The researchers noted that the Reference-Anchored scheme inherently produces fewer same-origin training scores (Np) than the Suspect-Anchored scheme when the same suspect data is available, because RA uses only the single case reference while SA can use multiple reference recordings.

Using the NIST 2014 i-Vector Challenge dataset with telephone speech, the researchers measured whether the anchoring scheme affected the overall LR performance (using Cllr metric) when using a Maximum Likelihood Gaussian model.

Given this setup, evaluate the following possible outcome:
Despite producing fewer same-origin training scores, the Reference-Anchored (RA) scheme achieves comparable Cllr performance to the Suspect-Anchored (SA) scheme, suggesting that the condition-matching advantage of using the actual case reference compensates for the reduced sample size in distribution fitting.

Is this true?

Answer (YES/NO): NO